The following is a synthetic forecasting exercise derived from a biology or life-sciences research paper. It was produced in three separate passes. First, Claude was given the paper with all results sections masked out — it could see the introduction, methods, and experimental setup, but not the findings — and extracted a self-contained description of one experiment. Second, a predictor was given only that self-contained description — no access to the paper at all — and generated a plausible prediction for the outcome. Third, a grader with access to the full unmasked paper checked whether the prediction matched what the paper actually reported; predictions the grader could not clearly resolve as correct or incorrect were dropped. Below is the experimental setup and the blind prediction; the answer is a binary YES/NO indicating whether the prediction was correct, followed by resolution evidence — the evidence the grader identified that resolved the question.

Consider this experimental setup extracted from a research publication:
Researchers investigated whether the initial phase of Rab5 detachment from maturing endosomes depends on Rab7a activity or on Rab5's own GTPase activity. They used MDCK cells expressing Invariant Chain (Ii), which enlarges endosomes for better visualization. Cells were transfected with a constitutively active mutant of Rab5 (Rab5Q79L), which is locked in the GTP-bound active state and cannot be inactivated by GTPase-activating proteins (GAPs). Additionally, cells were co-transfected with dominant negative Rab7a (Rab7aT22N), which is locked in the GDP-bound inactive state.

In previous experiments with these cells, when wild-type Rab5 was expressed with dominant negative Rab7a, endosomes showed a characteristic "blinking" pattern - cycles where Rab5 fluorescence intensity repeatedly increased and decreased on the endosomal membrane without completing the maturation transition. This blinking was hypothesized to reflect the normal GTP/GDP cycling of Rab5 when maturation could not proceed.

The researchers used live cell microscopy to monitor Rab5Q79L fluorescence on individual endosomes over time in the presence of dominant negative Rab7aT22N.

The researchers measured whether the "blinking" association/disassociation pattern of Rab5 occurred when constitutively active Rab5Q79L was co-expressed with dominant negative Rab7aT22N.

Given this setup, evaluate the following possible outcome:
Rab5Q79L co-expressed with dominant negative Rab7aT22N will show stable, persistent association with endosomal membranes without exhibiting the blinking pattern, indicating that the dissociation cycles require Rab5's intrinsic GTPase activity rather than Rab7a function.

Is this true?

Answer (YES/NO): YES